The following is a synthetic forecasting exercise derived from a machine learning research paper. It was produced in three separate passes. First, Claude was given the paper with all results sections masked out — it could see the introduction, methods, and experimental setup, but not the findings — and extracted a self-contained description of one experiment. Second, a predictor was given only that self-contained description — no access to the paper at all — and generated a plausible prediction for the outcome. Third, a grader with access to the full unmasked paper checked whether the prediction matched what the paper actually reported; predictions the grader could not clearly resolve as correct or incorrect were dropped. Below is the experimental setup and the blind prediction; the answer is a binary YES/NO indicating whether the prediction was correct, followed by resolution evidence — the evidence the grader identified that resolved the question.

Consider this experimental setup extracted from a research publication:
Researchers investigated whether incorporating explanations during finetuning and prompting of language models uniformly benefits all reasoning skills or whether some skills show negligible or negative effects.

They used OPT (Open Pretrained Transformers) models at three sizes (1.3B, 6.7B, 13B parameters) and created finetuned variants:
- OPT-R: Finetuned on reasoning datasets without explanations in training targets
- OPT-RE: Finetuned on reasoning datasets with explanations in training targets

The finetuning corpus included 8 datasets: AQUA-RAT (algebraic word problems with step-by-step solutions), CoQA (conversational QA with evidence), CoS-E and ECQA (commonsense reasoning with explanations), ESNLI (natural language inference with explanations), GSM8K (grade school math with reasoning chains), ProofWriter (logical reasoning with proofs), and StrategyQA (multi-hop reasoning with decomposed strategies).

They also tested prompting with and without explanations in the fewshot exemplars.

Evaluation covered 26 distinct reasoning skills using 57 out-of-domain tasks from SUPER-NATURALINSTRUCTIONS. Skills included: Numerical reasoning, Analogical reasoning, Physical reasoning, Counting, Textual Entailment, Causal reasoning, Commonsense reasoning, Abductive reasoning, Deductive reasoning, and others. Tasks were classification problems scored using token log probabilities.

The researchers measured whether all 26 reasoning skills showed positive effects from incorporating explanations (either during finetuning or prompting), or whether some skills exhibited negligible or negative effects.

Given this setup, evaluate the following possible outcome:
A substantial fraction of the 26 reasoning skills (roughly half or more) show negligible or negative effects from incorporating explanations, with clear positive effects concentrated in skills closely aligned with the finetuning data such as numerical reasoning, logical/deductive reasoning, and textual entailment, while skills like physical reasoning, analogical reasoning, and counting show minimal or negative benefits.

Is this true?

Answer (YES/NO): NO